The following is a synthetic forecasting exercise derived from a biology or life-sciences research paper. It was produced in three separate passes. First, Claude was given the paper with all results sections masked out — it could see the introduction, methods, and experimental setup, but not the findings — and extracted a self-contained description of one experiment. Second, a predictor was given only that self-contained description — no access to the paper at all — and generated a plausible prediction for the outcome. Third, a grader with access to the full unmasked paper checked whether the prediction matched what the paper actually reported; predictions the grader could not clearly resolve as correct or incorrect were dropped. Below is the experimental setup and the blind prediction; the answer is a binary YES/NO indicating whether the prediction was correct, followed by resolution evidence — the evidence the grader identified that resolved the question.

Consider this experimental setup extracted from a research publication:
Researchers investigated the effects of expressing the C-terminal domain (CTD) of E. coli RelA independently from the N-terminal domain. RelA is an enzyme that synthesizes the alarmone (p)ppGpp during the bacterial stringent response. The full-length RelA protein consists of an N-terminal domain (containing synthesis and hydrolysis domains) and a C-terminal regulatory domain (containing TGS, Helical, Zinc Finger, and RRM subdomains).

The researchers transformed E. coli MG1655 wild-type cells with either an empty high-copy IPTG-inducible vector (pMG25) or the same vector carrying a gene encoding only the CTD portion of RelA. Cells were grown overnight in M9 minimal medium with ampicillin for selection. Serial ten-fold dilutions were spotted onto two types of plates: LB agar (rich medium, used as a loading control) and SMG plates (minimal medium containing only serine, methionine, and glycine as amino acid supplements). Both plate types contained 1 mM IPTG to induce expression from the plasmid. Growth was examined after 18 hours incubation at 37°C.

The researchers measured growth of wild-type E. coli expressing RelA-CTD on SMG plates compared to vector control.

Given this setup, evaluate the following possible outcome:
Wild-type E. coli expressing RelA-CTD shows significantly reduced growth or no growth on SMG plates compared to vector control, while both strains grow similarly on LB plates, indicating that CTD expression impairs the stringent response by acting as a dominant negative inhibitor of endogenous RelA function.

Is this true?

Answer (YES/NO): NO